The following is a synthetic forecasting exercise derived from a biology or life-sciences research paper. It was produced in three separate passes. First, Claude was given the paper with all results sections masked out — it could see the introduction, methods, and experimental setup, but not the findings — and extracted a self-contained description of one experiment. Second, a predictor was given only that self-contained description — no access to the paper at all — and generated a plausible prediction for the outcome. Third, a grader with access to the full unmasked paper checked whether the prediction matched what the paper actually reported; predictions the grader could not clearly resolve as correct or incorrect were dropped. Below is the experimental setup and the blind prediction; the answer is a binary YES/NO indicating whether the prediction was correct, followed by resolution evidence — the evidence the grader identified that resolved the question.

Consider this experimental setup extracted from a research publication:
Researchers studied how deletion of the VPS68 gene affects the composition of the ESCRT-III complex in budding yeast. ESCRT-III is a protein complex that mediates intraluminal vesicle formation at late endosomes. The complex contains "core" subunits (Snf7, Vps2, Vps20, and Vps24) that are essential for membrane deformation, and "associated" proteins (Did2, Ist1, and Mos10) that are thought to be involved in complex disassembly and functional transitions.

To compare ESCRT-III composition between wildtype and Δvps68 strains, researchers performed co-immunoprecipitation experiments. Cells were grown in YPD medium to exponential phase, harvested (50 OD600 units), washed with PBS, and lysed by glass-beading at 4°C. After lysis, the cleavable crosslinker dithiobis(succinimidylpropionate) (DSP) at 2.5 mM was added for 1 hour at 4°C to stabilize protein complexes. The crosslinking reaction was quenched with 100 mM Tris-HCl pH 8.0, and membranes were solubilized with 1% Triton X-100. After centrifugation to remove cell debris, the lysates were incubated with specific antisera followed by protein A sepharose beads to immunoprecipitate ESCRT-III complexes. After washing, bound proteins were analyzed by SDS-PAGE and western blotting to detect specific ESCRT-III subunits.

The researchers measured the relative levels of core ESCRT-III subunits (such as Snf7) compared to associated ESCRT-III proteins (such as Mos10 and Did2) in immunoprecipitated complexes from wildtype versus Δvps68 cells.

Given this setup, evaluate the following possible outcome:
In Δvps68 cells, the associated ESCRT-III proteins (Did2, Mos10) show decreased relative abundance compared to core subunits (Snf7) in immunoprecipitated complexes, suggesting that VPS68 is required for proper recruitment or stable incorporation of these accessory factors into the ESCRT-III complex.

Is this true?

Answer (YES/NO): YES